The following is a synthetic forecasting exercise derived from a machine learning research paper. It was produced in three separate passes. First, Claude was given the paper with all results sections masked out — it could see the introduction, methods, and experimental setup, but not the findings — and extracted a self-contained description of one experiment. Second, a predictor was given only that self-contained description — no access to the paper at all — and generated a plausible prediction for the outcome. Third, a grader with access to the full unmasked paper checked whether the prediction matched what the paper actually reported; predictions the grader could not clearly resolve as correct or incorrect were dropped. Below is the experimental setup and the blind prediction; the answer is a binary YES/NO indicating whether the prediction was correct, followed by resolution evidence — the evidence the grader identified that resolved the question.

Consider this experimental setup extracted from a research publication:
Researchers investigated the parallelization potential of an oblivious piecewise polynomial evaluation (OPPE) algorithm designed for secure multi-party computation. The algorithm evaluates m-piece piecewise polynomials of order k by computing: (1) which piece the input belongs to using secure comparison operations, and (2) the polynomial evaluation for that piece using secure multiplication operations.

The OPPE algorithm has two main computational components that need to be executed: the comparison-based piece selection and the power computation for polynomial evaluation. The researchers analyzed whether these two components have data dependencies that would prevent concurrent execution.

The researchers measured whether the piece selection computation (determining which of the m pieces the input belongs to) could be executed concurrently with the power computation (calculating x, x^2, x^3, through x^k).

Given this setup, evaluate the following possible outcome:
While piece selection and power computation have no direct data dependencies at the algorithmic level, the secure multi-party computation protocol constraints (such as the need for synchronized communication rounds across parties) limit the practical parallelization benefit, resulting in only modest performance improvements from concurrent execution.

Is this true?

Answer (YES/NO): NO